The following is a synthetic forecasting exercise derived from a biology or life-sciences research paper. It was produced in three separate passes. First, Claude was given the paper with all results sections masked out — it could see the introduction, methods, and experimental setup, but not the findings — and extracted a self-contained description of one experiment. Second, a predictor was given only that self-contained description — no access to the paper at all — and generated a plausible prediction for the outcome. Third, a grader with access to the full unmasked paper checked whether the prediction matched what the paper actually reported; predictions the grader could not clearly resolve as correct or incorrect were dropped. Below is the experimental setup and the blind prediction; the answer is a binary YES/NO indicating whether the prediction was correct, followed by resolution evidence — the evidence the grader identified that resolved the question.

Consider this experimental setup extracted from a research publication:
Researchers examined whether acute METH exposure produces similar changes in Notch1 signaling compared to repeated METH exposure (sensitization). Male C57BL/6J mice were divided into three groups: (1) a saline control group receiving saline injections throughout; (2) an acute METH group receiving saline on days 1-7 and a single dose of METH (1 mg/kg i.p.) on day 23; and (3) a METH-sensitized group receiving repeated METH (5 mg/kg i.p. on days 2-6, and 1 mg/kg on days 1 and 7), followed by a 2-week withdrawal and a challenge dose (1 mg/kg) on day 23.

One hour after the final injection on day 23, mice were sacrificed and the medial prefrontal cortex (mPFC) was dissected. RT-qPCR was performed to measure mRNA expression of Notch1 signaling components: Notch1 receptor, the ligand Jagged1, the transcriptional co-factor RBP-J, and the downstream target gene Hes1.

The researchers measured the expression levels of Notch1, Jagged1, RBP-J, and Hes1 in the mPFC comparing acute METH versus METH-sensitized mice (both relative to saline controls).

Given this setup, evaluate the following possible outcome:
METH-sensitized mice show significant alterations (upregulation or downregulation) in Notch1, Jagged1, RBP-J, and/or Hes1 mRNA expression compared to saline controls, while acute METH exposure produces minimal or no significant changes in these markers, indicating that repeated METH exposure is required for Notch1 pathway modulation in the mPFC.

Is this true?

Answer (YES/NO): NO